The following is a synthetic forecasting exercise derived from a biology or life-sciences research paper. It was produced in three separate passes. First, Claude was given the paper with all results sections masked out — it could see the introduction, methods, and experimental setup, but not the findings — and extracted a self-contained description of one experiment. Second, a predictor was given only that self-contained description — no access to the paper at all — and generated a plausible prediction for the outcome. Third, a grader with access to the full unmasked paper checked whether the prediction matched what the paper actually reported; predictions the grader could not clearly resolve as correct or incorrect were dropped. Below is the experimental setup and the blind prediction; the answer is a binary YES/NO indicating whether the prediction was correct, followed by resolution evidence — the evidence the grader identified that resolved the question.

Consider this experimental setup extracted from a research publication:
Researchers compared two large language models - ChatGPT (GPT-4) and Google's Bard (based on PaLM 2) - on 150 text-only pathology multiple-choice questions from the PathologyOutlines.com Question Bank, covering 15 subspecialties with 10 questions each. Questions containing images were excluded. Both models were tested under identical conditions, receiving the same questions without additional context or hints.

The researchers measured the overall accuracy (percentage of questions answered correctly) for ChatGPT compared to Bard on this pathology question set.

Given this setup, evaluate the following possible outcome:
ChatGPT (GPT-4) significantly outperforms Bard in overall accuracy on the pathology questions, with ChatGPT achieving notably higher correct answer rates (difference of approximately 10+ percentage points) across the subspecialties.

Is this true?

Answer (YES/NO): YES